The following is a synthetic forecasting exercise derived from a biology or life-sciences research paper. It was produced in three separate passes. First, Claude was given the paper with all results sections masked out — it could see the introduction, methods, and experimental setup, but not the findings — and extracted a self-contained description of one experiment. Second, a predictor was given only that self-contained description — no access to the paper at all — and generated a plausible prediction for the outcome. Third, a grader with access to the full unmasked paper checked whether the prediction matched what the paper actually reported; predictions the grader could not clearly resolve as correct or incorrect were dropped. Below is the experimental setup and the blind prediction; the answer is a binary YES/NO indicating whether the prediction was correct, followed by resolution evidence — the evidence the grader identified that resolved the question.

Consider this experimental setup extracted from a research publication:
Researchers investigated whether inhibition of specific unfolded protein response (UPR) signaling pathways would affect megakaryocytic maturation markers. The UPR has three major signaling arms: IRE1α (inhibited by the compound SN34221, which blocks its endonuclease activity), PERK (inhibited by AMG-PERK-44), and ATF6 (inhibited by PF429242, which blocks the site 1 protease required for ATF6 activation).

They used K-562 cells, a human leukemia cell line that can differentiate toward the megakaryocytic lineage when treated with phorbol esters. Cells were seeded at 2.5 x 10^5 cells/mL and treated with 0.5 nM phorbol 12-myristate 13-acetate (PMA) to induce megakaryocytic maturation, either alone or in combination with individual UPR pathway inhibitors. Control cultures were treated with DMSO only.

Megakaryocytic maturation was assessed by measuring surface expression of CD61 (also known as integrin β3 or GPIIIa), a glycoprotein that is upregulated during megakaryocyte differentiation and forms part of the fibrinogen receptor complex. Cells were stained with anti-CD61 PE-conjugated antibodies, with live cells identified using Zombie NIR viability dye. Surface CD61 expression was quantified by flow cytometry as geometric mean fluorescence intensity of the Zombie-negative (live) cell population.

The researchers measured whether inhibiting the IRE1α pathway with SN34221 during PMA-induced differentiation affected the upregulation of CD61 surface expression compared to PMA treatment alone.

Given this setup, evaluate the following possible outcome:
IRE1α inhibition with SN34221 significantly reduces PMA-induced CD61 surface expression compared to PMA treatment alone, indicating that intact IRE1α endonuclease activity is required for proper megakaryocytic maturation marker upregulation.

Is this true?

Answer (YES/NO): YES